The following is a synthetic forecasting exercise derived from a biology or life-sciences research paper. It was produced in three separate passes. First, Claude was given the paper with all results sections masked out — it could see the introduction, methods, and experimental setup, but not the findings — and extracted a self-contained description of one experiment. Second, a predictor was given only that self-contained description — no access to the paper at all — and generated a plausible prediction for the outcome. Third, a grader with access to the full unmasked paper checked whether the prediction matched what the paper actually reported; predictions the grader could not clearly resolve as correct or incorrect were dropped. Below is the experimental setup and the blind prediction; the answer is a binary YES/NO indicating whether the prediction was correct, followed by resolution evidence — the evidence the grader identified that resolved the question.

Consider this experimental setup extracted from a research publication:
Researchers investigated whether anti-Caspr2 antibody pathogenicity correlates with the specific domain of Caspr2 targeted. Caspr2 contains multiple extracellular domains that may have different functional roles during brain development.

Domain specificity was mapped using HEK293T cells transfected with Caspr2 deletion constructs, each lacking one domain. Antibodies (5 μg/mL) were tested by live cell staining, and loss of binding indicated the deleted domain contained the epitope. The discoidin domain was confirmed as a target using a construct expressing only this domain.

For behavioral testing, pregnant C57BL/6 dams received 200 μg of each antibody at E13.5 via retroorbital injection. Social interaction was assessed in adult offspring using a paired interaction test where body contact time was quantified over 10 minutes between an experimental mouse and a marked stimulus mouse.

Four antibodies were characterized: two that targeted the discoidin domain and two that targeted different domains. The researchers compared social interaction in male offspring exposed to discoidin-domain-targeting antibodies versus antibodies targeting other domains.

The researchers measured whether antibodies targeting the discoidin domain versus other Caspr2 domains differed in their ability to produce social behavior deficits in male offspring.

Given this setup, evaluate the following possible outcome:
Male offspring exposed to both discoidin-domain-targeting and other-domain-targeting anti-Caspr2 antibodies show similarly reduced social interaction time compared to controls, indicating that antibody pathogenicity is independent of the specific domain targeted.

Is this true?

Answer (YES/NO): NO